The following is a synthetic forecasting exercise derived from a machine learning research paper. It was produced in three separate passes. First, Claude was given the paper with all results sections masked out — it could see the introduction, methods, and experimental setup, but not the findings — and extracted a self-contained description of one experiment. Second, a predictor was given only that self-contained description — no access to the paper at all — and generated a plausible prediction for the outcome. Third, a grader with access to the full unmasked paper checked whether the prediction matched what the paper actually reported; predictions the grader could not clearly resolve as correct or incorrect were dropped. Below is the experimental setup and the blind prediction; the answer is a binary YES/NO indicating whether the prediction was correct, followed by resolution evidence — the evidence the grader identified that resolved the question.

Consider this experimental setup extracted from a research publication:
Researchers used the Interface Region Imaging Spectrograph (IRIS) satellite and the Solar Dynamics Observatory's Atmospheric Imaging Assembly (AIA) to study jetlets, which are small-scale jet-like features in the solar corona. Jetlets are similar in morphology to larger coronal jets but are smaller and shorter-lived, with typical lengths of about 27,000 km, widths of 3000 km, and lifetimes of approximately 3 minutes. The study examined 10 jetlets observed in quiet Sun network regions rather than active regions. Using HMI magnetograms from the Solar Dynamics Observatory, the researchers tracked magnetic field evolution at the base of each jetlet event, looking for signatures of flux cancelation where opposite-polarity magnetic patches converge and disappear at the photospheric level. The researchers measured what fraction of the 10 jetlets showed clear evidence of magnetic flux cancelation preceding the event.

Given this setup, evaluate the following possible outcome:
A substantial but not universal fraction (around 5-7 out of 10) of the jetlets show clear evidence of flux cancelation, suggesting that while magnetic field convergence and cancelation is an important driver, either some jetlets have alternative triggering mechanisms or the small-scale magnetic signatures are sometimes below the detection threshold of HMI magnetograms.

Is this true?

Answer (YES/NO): NO